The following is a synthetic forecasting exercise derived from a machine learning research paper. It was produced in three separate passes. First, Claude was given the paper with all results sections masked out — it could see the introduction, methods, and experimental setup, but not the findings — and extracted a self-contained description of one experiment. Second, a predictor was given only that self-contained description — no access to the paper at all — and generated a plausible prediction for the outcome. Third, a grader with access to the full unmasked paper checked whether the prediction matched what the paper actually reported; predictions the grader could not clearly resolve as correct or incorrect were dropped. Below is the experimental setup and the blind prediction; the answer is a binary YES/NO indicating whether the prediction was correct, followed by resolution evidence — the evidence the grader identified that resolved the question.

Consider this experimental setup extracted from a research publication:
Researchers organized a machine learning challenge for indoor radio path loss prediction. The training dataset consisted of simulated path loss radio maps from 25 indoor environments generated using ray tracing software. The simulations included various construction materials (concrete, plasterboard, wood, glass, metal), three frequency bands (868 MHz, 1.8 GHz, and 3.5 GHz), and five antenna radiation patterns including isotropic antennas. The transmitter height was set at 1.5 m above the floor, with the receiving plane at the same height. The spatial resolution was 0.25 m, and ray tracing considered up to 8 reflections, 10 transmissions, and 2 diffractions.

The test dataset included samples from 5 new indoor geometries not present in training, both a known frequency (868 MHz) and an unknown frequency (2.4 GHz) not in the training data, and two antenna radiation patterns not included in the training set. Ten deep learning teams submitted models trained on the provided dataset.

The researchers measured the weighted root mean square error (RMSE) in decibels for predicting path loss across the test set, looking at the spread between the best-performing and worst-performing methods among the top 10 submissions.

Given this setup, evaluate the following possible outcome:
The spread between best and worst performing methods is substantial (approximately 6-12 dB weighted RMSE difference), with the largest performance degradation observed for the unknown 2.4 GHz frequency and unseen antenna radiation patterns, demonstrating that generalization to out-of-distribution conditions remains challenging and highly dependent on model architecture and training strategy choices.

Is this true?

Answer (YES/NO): NO